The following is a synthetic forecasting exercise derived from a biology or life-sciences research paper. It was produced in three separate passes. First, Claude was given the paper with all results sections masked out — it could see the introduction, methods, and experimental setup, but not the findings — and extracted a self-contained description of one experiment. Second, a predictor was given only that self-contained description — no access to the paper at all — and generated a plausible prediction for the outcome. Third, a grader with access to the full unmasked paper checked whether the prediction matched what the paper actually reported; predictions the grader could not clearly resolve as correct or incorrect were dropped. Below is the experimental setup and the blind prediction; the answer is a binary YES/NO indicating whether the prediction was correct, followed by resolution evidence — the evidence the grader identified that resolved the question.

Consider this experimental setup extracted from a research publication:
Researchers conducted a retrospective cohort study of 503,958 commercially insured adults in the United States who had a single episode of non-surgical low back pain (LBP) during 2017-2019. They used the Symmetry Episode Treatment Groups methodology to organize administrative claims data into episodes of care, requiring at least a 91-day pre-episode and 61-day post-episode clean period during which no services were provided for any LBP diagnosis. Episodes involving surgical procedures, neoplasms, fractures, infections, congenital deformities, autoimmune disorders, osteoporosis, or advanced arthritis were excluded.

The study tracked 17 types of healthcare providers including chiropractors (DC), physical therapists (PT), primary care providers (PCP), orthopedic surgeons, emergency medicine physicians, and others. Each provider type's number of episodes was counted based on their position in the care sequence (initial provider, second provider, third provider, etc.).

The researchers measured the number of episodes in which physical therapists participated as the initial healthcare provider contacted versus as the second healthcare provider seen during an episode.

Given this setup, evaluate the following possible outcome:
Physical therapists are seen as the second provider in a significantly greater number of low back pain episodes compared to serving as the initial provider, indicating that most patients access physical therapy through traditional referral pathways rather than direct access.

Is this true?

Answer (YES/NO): YES